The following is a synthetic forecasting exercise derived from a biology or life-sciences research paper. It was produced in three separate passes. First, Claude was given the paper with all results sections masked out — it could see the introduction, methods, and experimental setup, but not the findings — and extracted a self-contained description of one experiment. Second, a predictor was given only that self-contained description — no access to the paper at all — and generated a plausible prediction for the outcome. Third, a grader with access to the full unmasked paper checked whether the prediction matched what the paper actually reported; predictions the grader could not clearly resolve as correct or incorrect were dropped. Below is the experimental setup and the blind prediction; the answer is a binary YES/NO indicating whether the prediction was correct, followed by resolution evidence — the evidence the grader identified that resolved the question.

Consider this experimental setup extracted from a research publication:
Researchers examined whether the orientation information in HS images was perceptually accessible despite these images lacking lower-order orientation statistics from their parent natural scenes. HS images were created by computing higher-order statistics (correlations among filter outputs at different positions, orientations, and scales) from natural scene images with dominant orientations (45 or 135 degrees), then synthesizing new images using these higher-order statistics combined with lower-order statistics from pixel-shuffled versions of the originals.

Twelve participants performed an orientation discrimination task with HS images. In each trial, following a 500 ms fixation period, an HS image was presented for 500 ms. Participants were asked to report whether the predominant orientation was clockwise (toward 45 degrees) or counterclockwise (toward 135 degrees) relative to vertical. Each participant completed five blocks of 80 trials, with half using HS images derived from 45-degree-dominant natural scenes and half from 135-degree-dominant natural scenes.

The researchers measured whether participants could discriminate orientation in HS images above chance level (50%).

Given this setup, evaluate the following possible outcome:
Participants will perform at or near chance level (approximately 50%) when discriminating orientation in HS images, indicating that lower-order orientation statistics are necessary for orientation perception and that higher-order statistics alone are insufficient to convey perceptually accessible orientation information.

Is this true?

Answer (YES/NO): NO